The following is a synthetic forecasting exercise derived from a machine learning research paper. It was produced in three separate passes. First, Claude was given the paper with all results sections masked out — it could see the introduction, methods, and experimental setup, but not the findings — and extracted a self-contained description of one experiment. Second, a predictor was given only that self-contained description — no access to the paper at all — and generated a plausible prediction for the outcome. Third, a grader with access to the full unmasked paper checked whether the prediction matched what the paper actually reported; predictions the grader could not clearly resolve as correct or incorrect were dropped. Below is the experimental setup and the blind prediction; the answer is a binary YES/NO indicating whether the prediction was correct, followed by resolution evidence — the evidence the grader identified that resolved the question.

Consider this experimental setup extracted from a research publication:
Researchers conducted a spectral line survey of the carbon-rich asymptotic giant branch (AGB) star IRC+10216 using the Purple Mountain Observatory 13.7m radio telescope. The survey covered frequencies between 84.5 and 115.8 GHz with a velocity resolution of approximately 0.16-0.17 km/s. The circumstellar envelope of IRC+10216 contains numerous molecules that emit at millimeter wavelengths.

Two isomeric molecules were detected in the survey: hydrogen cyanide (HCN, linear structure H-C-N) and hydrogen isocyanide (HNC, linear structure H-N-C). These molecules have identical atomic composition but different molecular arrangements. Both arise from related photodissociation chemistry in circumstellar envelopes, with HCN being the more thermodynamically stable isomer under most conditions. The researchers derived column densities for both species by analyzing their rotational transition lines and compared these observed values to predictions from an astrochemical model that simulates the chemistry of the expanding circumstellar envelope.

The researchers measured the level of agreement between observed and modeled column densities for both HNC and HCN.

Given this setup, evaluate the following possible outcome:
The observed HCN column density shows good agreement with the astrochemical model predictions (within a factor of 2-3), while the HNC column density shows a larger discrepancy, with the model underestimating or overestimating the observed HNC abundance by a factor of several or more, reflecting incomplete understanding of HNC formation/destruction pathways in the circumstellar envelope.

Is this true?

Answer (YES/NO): NO